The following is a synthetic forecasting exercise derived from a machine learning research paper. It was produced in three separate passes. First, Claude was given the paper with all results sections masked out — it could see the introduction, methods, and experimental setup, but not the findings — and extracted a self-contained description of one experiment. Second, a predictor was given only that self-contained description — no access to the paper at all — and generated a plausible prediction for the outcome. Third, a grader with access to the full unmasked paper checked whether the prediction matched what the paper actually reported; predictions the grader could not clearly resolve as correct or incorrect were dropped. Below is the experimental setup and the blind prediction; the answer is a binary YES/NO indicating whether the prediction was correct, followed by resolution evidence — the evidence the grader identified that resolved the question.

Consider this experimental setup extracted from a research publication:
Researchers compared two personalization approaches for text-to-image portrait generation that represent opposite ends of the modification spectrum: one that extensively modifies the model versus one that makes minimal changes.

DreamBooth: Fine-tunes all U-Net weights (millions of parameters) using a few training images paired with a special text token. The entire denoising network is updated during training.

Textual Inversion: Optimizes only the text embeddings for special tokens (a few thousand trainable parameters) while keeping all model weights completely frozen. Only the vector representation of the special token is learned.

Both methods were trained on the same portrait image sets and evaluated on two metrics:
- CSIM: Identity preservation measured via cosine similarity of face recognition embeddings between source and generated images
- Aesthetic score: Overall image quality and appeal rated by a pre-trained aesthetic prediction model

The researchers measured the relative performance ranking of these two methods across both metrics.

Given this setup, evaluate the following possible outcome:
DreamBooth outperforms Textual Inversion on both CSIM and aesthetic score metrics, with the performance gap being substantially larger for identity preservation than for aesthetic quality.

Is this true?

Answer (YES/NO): NO